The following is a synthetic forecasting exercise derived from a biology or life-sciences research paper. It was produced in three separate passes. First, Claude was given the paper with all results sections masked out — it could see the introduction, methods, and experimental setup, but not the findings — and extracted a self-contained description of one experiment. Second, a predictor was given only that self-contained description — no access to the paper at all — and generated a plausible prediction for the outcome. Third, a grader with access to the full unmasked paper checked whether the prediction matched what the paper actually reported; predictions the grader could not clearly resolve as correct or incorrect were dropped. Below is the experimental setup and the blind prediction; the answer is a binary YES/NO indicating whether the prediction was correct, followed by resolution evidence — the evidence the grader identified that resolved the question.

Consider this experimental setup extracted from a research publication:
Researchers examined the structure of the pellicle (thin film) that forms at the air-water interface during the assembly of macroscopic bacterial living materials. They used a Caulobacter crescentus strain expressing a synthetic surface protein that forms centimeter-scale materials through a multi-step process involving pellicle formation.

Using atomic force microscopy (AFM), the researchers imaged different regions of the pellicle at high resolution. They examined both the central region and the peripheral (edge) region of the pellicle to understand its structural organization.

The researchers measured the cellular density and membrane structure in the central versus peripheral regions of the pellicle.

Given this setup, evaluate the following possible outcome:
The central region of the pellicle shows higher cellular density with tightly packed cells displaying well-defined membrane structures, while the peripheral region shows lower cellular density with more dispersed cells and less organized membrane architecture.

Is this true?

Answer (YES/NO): NO